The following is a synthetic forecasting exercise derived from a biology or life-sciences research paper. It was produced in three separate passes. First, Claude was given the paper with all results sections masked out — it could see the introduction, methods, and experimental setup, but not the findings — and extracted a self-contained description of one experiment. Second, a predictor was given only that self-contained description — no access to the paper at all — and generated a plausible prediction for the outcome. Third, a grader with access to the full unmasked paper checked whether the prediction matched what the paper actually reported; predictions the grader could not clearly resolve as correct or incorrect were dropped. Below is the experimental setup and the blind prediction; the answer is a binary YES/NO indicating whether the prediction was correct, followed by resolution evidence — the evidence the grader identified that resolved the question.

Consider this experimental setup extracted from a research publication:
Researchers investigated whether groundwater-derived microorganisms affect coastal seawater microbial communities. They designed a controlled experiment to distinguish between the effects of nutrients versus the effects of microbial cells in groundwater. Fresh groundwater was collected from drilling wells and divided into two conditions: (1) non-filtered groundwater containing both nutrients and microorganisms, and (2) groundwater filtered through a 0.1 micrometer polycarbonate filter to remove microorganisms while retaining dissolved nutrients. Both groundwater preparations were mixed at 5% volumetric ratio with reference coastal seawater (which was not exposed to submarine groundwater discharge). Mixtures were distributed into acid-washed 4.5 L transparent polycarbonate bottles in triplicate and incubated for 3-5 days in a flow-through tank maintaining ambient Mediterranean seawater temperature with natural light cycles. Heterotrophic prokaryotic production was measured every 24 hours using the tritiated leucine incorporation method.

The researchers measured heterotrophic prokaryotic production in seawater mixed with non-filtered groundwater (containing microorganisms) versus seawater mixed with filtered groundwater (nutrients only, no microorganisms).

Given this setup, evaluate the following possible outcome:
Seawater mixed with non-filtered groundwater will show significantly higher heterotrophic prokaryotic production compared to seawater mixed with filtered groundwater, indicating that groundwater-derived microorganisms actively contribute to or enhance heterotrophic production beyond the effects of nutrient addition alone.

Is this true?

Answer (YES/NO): NO